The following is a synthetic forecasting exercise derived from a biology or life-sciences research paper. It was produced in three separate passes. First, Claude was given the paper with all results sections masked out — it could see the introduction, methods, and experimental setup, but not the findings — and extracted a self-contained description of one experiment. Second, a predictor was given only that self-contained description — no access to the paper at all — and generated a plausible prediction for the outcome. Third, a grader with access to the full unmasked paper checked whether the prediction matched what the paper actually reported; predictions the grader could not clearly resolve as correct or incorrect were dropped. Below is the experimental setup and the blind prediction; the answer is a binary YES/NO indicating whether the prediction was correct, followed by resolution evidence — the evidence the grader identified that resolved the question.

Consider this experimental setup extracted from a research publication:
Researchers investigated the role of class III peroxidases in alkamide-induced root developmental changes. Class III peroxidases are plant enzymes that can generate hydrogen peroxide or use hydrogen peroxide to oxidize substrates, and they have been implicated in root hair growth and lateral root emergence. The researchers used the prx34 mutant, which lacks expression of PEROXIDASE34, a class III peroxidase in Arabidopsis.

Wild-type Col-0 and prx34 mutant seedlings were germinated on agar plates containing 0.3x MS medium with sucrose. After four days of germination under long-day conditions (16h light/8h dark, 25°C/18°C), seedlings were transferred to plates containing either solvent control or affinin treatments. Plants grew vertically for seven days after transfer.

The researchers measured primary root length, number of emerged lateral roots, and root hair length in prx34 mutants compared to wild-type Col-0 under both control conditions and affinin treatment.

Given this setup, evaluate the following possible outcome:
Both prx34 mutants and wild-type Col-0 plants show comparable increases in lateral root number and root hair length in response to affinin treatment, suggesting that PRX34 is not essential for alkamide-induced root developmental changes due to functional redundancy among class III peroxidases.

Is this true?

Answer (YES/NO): NO